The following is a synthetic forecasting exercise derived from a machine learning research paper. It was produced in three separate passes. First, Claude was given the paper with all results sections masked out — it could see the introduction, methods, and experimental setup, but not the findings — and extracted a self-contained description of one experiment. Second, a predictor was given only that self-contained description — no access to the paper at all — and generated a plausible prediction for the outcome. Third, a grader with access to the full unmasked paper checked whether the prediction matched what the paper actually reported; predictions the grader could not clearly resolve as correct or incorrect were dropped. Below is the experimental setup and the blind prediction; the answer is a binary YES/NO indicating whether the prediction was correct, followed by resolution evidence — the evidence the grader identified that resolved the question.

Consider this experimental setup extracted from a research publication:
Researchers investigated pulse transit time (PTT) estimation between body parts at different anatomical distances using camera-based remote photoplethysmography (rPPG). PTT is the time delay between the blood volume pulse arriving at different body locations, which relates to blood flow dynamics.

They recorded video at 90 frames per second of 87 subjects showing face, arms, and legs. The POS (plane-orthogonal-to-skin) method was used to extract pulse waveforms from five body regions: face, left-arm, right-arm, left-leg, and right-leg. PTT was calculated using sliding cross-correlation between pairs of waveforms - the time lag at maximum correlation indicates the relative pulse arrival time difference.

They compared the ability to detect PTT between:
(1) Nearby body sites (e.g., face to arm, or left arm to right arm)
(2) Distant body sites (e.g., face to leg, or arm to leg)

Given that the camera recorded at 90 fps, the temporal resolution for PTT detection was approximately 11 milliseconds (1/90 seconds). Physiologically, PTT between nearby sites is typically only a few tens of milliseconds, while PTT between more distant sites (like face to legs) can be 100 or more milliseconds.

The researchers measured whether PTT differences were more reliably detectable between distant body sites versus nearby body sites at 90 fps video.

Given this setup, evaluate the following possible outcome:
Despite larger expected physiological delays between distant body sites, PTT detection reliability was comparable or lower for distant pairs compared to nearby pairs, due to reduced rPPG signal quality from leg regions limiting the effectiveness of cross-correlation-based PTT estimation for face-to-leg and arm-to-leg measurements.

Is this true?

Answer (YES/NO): NO